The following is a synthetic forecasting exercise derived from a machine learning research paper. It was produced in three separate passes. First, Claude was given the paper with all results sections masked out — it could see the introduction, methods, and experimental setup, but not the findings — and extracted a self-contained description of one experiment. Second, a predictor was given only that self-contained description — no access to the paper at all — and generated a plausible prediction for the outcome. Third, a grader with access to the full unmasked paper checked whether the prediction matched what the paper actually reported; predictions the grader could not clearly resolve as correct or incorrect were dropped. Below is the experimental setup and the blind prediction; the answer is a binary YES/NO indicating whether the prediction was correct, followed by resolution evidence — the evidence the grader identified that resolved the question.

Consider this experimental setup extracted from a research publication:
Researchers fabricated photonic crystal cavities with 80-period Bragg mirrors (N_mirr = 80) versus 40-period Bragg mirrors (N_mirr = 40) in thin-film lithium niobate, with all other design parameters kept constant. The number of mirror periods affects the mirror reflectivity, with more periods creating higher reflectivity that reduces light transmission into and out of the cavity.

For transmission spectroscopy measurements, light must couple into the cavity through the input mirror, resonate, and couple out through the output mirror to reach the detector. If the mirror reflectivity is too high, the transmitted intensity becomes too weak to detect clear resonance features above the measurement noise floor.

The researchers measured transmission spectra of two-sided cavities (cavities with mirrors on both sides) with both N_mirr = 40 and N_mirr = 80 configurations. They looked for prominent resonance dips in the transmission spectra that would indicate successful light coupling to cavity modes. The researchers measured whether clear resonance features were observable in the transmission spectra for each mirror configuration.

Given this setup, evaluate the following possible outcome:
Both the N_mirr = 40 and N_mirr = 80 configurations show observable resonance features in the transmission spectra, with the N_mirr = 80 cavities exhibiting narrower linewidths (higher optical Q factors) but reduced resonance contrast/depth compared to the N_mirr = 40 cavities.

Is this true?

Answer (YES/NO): NO